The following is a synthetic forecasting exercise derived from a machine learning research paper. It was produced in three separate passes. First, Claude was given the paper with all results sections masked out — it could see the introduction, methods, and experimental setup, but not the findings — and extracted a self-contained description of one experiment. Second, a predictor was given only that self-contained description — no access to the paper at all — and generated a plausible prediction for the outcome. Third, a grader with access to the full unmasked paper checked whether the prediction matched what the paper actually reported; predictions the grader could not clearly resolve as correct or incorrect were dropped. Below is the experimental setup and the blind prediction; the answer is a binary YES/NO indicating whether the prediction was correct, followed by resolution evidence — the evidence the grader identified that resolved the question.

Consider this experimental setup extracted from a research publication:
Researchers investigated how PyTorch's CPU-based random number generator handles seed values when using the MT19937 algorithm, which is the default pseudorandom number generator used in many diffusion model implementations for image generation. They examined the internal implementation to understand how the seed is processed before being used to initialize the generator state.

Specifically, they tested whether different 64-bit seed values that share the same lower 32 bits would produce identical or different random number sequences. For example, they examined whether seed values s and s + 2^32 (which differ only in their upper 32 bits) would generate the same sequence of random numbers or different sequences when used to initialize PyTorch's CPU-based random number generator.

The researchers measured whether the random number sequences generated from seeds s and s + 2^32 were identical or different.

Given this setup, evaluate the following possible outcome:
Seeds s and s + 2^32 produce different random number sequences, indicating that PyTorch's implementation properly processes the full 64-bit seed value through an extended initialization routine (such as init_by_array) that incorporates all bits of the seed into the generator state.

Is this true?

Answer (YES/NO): NO